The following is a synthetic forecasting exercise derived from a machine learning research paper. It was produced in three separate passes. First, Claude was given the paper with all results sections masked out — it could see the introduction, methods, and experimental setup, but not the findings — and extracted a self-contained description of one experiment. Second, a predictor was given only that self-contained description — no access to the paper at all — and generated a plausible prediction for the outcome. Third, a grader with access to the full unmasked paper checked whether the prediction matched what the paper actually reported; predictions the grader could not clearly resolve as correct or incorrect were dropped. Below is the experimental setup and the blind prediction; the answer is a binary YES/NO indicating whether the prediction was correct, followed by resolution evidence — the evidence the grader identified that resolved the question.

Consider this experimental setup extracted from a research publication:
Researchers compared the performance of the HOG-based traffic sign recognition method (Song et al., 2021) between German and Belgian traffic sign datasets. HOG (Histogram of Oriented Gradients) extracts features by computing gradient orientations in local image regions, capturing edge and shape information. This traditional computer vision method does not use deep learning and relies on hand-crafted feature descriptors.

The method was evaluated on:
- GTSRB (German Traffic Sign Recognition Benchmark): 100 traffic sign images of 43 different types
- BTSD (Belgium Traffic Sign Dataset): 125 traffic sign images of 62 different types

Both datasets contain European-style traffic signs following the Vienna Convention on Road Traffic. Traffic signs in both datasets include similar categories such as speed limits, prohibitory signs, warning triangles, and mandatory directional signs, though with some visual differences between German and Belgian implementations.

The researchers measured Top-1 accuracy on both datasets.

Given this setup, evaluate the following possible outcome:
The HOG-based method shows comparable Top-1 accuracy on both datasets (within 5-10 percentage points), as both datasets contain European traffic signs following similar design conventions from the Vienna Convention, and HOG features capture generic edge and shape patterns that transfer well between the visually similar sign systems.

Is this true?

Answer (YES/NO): NO